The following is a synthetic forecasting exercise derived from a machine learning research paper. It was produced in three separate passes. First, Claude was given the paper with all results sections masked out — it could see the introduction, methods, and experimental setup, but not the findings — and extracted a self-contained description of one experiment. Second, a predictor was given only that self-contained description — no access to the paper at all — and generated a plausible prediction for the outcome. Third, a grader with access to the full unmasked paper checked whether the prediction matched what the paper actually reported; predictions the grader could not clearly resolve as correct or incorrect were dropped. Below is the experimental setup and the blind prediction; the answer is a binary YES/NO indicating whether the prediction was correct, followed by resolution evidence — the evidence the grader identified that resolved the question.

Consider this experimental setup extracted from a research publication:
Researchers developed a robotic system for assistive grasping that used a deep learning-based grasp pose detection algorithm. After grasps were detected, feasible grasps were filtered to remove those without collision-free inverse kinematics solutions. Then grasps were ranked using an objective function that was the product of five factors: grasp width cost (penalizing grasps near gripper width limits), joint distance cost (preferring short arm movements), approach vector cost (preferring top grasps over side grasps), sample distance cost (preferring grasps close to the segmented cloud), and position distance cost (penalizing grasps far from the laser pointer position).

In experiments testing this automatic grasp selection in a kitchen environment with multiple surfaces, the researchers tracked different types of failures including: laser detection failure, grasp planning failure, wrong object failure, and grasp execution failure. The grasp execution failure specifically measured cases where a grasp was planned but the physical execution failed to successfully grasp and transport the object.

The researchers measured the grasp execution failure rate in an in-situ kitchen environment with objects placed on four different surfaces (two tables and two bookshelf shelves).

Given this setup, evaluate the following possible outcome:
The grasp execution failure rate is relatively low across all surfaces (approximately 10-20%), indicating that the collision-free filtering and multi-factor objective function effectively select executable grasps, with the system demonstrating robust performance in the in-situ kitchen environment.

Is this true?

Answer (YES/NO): NO